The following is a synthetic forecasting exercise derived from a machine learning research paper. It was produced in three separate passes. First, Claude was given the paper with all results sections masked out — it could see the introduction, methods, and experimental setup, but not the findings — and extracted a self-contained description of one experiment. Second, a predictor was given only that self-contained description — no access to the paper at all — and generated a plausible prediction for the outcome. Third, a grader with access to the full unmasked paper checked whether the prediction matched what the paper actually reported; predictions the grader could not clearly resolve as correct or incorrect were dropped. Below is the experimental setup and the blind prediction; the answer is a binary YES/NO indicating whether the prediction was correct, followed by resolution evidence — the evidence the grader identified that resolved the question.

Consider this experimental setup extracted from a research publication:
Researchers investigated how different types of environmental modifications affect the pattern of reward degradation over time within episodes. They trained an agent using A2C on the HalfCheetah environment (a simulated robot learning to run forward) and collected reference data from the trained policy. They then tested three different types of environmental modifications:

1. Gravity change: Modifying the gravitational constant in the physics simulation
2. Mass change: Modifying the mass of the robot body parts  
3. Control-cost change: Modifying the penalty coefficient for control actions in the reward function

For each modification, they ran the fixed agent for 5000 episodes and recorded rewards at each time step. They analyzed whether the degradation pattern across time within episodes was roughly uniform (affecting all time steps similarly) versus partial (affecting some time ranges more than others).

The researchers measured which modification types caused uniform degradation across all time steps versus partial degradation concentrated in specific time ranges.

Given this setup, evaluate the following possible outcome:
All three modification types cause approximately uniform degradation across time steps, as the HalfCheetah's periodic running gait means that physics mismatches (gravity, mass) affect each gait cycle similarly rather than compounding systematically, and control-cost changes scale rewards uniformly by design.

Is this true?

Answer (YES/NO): NO